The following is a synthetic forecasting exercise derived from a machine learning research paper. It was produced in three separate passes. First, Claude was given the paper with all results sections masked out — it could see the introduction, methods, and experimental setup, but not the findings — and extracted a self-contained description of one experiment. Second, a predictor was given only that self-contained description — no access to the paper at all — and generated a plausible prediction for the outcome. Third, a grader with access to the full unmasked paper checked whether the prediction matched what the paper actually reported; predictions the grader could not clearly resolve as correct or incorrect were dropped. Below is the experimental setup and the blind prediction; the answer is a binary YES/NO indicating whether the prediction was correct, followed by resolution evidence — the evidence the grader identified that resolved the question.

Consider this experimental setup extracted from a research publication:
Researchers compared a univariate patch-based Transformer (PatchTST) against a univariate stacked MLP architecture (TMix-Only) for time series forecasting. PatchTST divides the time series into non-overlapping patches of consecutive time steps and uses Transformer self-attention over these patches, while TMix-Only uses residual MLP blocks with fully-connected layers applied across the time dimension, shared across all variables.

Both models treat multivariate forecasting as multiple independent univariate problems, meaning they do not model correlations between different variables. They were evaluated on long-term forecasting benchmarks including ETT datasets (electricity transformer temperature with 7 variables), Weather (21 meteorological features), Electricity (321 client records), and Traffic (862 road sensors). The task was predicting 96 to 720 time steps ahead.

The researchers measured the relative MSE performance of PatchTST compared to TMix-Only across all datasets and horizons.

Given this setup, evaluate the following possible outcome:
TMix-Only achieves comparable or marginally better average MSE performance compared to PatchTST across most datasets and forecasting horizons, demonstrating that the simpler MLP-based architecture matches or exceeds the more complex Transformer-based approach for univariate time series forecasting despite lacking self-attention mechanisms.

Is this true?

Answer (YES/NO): YES